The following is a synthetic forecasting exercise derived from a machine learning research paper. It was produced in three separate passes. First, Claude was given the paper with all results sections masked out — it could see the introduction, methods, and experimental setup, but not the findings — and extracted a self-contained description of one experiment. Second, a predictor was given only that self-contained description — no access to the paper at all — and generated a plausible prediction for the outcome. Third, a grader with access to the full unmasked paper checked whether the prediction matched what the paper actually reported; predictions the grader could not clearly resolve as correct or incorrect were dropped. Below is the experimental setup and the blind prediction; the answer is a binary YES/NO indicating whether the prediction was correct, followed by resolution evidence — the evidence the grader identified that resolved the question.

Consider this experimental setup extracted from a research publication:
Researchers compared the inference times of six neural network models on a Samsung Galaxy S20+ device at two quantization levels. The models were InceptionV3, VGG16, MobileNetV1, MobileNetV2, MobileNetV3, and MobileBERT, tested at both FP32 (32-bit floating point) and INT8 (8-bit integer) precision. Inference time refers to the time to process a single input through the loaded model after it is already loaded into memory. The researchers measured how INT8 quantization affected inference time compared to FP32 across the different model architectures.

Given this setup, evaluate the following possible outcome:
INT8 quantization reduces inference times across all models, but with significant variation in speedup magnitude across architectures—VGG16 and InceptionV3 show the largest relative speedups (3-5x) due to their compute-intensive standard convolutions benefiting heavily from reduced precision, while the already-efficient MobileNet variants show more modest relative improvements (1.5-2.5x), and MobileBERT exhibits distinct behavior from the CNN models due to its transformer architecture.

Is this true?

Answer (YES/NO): NO